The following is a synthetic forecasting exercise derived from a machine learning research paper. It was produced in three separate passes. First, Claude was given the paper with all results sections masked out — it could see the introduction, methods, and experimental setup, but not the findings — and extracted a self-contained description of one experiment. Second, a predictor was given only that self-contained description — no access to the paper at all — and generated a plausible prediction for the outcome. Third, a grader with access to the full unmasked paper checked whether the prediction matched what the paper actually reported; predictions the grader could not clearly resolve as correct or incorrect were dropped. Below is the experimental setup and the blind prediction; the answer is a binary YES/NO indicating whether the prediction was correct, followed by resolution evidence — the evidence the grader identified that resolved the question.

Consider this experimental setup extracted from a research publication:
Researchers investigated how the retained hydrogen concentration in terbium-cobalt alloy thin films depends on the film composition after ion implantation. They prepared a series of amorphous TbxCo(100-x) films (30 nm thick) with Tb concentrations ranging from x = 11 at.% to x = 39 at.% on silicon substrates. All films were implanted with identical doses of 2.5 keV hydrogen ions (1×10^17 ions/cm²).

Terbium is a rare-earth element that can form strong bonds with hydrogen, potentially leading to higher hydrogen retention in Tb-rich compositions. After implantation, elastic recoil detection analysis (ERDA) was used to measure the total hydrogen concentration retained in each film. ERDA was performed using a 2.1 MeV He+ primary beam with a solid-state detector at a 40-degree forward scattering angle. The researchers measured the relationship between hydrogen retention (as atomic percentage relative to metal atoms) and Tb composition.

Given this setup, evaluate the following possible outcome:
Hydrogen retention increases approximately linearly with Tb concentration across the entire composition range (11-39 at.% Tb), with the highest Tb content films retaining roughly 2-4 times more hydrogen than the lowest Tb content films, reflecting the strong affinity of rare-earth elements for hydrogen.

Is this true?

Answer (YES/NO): NO